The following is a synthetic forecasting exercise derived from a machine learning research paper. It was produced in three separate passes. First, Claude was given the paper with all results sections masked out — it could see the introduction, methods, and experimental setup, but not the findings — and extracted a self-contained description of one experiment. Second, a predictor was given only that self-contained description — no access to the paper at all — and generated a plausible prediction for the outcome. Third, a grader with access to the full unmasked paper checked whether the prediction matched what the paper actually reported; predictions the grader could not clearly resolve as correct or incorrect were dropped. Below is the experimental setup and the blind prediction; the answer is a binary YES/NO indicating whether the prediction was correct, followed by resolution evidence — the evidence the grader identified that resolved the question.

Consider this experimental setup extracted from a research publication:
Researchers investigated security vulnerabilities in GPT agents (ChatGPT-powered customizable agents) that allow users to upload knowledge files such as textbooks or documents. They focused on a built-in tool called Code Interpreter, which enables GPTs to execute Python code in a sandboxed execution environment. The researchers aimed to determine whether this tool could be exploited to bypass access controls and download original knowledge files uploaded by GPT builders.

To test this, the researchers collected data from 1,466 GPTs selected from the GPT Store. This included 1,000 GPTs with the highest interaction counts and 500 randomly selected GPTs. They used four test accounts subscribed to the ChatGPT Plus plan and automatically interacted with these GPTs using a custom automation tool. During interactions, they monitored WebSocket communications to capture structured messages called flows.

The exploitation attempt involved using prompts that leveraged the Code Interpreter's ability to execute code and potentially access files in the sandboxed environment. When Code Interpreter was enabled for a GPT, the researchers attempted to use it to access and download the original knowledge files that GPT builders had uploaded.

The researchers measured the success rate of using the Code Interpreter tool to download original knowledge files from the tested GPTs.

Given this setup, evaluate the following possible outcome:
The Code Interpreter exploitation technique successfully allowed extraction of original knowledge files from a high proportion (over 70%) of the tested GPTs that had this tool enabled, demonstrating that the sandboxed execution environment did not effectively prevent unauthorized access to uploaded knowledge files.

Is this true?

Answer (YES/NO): YES